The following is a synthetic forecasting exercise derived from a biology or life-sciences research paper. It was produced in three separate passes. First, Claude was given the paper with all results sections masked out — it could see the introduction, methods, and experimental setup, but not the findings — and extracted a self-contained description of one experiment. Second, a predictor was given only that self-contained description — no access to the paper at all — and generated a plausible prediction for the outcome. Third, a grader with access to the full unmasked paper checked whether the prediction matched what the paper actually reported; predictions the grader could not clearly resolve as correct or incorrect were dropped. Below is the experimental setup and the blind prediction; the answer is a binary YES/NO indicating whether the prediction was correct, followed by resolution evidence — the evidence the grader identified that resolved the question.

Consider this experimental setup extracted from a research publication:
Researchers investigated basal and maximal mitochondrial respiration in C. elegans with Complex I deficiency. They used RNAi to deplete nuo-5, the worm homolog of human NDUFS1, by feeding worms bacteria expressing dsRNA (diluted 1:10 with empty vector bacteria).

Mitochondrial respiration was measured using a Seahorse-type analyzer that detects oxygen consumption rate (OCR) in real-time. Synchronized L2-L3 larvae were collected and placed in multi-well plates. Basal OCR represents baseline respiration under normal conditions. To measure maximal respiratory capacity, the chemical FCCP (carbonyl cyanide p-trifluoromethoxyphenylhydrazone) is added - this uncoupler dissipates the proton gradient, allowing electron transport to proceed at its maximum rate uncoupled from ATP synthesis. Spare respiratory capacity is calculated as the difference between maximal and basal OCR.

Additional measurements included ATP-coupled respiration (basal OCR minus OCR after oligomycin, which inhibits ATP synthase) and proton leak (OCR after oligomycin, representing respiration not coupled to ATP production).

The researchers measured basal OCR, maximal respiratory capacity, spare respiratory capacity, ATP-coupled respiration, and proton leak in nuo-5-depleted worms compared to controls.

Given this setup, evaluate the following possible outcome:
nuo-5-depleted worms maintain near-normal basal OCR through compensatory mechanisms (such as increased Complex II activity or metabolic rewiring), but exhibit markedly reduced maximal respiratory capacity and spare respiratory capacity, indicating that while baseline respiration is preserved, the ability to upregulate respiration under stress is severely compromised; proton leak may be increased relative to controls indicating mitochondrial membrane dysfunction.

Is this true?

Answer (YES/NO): NO